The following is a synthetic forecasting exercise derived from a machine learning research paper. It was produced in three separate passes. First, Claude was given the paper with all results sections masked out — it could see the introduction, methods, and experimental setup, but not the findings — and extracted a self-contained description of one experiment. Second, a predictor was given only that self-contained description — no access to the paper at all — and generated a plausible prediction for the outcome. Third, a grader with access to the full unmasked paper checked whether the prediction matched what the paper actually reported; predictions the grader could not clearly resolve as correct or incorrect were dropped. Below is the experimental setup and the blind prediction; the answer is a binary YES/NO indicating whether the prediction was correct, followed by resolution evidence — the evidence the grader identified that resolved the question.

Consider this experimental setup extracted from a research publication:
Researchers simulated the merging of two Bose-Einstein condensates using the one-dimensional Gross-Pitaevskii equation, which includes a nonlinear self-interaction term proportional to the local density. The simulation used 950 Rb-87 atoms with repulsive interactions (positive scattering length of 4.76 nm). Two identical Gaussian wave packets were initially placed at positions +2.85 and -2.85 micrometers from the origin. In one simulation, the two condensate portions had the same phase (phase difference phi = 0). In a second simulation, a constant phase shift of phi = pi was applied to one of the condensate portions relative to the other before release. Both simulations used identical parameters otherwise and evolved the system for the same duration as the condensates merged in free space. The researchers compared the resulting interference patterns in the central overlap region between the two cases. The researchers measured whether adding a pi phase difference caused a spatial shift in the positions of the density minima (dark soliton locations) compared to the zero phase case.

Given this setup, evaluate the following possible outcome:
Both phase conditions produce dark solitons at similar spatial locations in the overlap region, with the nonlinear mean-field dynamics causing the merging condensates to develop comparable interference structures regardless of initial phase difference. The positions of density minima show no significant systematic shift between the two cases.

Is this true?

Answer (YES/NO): NO